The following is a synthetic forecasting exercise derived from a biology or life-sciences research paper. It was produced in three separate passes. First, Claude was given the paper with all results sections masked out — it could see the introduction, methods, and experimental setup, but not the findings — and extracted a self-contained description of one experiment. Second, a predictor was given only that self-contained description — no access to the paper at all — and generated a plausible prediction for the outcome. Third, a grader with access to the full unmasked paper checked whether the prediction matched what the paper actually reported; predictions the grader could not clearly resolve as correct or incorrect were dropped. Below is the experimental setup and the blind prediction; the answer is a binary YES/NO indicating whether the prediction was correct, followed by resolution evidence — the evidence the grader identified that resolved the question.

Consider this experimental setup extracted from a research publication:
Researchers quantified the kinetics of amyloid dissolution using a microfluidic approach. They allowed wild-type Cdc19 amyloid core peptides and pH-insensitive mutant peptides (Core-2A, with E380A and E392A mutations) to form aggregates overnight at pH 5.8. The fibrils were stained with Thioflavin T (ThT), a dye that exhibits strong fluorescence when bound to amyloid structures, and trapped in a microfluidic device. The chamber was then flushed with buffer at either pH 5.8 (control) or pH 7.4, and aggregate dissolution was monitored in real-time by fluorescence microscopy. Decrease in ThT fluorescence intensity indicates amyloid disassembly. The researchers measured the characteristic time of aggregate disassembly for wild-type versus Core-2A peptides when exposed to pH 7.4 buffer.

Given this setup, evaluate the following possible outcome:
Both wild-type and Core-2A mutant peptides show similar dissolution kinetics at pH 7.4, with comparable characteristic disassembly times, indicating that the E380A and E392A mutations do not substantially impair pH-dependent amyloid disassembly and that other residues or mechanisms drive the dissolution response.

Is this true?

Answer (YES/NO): NO